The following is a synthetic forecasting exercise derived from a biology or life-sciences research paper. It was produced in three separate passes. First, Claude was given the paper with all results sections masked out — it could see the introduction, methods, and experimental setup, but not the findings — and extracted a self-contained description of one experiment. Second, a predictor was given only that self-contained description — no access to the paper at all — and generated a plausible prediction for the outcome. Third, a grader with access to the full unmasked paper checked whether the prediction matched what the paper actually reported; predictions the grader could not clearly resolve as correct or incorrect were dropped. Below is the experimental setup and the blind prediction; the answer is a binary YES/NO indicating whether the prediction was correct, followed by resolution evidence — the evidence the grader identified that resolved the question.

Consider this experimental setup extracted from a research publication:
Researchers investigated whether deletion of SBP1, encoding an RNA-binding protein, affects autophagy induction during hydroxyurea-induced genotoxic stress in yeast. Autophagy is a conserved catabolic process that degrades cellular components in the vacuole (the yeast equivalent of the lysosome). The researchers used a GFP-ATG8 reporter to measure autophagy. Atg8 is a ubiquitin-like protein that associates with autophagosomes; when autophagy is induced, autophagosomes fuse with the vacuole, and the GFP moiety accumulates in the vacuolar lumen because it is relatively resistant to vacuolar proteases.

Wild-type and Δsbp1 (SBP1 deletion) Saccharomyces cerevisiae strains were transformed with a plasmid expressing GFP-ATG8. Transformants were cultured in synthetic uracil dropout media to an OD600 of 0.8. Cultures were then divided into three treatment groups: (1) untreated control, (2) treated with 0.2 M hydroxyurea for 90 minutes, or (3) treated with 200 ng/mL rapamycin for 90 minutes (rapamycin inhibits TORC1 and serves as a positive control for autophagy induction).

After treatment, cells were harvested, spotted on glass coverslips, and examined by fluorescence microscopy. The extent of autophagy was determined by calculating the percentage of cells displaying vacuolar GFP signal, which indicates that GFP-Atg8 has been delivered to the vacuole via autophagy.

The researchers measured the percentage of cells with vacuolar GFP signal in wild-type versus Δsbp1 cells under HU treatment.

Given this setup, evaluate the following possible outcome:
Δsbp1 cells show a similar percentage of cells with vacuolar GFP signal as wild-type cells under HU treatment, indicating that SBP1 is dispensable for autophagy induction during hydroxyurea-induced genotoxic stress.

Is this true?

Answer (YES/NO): NO